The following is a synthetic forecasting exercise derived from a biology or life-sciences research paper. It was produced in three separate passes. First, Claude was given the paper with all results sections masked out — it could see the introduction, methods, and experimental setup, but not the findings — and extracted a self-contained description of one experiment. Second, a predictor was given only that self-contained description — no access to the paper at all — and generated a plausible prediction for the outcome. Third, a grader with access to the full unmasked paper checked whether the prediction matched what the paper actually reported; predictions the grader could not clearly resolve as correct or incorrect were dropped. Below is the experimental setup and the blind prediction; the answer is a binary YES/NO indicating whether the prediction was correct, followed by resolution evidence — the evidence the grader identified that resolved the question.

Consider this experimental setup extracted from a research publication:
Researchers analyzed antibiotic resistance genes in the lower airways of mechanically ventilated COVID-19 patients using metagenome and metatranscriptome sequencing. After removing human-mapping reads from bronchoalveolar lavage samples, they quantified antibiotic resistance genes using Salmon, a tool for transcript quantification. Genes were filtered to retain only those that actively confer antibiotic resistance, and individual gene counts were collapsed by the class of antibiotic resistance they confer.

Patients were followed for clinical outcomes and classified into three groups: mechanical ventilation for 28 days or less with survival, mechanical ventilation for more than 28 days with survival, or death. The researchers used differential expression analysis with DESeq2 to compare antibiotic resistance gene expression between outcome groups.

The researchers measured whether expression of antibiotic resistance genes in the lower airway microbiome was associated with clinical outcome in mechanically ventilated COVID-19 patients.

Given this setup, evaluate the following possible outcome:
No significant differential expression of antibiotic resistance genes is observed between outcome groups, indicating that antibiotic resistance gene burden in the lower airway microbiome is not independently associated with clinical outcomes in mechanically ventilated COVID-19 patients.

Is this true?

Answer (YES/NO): NO